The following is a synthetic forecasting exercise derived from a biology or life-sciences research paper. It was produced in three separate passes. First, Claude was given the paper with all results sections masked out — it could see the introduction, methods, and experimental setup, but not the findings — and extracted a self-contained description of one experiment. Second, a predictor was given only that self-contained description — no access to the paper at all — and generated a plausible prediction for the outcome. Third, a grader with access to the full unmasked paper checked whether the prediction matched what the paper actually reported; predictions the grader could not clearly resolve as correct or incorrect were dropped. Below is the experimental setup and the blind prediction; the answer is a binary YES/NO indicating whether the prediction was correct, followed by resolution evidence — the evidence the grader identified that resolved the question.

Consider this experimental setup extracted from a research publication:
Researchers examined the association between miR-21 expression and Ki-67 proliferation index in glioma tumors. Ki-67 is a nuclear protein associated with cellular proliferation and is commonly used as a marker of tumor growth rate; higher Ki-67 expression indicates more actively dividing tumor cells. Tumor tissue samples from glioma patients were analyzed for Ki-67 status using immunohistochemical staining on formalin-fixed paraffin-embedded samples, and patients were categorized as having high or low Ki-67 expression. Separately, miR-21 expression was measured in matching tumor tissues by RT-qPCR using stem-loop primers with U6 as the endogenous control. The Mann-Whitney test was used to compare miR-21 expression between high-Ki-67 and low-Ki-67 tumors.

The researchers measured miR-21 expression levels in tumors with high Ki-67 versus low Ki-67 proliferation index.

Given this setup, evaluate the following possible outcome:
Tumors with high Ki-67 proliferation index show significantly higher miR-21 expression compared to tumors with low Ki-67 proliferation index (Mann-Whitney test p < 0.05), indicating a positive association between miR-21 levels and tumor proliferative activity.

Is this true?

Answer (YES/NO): YES